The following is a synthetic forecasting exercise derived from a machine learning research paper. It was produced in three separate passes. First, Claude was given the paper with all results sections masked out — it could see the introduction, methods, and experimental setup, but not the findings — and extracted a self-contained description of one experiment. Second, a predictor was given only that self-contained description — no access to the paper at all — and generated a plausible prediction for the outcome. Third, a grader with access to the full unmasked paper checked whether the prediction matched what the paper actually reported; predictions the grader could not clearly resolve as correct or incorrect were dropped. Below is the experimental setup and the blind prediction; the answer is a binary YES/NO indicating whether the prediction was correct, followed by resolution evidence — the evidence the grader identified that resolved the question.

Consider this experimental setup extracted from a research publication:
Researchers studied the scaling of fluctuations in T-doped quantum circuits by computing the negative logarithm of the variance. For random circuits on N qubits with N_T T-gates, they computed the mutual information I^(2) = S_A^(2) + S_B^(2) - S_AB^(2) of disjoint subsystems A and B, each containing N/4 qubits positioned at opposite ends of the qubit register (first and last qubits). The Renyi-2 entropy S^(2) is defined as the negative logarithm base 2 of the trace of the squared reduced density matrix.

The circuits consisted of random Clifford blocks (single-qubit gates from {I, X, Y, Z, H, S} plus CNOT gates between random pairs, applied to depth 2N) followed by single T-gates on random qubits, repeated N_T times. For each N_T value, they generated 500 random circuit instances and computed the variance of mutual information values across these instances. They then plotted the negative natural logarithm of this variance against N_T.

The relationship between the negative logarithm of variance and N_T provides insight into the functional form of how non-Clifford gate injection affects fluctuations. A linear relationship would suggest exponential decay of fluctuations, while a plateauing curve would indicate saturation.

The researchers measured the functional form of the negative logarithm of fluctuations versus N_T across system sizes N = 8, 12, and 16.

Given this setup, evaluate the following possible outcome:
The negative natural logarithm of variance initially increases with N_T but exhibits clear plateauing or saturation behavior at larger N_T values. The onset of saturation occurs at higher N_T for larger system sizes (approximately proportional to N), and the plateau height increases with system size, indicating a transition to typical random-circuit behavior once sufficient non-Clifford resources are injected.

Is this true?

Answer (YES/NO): NO